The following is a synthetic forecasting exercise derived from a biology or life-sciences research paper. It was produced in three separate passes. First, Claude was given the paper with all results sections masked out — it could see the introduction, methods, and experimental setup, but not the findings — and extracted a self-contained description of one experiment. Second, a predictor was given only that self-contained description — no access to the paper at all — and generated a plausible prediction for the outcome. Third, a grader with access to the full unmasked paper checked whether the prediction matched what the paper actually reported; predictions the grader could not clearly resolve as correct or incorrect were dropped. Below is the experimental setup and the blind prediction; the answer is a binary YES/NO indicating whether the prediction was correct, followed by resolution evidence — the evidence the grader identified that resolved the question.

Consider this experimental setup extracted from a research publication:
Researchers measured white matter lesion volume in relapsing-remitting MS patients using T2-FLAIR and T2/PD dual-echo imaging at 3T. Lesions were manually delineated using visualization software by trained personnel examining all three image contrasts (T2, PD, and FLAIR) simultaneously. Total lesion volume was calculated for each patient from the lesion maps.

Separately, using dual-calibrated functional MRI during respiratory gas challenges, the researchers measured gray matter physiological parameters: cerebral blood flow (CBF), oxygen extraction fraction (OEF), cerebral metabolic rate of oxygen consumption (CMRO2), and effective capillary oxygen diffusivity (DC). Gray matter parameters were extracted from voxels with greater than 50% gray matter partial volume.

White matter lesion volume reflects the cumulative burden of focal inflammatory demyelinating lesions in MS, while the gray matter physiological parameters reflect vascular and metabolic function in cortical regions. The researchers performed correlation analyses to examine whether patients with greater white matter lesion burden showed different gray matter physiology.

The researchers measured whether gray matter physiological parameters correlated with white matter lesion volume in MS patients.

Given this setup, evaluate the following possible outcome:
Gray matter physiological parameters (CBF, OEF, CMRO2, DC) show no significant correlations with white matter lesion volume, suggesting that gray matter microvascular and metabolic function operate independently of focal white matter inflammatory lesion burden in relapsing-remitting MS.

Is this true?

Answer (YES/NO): NO